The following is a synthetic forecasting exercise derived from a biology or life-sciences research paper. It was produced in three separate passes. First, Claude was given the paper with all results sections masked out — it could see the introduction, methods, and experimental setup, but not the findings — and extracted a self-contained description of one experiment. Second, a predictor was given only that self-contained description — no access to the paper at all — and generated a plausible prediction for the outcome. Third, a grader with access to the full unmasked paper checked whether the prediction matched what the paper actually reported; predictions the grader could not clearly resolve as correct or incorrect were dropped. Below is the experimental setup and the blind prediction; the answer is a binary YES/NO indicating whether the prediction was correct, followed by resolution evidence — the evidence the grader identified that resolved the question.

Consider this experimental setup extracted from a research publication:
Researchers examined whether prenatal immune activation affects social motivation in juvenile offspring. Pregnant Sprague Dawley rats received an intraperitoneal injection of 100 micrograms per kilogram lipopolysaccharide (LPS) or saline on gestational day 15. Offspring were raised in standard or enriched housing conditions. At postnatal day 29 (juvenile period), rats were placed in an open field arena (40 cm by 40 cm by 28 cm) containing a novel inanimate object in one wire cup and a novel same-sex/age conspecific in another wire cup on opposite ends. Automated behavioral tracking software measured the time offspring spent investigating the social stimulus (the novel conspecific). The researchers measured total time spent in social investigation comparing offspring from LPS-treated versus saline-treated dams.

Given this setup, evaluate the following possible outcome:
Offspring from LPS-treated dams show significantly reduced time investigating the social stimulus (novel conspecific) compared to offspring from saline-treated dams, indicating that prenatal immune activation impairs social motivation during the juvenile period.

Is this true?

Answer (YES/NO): YES